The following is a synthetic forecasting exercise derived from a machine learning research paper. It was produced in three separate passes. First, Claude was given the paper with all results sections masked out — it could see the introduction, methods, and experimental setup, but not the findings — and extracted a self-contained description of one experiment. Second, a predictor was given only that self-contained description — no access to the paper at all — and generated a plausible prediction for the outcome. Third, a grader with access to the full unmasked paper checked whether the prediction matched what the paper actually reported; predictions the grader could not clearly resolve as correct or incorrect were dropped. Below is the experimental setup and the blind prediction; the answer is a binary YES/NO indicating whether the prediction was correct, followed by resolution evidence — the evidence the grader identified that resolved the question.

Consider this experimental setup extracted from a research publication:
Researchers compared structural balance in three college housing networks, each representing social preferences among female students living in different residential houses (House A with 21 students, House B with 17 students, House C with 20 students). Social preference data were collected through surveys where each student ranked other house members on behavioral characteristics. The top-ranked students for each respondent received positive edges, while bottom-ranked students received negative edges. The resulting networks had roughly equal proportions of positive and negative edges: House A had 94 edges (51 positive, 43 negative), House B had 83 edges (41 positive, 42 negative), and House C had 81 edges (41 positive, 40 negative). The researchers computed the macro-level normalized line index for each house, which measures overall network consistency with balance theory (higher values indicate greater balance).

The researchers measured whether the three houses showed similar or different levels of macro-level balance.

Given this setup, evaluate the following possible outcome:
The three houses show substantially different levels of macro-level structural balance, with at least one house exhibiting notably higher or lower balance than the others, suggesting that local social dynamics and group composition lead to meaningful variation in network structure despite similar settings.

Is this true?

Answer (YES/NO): YES